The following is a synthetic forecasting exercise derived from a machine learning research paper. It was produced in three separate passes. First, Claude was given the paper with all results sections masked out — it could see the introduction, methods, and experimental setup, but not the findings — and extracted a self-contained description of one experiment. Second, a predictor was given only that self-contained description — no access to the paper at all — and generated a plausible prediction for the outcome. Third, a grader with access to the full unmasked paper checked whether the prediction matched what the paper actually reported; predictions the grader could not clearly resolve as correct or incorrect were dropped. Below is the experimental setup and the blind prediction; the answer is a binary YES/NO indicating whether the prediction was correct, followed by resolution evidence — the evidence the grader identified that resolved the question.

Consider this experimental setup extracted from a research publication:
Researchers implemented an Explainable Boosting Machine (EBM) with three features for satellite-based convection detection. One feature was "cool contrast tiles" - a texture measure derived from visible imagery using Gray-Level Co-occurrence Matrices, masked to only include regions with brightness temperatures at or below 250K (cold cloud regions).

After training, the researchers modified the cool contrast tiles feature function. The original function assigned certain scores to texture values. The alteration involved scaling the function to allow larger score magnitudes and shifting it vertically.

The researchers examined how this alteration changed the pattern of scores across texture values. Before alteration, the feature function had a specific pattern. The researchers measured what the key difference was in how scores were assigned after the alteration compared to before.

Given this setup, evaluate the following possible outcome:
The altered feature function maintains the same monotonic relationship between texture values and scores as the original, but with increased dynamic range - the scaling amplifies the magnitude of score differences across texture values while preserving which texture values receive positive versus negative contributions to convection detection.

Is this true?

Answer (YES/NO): NO